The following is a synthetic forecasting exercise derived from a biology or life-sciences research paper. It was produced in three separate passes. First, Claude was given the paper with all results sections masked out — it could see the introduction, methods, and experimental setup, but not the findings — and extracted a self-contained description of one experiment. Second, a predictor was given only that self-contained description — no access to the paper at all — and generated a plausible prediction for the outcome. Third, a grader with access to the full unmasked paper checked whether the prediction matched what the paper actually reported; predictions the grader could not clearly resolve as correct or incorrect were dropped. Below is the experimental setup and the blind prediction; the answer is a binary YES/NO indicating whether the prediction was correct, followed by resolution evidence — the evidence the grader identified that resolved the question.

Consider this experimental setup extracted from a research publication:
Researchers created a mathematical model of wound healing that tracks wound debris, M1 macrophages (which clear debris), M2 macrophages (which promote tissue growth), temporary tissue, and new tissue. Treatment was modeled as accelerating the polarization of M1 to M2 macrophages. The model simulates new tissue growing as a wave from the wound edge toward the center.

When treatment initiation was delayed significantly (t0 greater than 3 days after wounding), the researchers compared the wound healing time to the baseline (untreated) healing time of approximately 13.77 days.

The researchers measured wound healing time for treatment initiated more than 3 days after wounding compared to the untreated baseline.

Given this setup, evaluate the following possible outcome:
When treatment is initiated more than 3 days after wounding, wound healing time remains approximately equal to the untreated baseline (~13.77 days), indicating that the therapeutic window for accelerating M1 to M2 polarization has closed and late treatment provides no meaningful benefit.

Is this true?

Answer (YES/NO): YES